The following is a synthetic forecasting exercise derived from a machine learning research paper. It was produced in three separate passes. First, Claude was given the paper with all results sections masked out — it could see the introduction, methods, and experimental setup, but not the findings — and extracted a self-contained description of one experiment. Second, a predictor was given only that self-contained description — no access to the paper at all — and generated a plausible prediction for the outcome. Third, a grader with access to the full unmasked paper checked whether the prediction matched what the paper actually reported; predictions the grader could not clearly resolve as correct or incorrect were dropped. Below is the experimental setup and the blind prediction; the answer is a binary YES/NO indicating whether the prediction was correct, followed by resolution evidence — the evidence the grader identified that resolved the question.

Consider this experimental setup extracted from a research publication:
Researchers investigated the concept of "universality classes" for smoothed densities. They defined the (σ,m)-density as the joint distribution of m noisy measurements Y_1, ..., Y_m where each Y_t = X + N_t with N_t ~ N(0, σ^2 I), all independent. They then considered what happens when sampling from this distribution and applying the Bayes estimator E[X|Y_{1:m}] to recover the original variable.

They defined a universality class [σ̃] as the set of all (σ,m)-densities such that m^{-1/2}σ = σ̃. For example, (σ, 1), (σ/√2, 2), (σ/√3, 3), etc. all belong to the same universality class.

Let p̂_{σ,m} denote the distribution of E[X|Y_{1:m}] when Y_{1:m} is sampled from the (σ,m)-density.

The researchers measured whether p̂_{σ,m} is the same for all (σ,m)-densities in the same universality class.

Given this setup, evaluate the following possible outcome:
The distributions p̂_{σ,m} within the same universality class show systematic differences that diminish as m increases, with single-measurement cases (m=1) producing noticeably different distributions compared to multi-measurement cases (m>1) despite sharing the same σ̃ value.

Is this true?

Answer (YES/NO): NO